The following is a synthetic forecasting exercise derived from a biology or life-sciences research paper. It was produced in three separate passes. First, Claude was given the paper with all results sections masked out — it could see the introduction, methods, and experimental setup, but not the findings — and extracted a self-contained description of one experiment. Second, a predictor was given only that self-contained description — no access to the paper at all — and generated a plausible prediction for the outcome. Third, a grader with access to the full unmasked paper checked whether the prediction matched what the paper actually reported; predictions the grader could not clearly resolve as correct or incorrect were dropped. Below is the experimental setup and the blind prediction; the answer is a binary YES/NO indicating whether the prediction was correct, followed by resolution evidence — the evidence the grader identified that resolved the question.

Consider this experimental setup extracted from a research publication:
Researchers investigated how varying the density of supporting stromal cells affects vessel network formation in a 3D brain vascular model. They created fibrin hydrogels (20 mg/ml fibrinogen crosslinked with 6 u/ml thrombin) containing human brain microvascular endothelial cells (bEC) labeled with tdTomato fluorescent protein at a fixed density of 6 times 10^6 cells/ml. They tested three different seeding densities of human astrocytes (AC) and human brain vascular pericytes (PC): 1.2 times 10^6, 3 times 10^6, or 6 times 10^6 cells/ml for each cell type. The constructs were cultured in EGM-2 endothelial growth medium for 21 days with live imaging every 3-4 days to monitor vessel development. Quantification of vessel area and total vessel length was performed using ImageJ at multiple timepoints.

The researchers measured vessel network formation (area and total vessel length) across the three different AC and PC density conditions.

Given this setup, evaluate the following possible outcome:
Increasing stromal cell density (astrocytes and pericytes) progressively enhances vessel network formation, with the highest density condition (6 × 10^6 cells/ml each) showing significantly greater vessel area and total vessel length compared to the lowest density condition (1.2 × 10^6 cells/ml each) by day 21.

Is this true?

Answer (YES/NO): NO